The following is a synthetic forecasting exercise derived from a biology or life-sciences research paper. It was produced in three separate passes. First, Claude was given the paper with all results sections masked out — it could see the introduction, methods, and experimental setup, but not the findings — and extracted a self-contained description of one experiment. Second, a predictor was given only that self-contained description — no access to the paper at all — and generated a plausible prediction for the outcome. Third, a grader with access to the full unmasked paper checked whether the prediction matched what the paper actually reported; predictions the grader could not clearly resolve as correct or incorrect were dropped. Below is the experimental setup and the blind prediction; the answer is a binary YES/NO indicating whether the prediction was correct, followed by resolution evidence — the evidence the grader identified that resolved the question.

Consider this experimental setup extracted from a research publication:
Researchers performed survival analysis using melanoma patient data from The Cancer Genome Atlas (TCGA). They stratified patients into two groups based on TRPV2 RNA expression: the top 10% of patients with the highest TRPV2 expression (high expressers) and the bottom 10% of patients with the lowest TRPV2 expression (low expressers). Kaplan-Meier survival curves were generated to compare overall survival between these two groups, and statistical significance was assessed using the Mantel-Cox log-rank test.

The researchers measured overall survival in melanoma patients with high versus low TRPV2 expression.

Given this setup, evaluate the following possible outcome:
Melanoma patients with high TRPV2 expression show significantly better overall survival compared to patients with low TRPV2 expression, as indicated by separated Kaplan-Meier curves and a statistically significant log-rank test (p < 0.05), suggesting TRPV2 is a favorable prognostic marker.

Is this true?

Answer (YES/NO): NO